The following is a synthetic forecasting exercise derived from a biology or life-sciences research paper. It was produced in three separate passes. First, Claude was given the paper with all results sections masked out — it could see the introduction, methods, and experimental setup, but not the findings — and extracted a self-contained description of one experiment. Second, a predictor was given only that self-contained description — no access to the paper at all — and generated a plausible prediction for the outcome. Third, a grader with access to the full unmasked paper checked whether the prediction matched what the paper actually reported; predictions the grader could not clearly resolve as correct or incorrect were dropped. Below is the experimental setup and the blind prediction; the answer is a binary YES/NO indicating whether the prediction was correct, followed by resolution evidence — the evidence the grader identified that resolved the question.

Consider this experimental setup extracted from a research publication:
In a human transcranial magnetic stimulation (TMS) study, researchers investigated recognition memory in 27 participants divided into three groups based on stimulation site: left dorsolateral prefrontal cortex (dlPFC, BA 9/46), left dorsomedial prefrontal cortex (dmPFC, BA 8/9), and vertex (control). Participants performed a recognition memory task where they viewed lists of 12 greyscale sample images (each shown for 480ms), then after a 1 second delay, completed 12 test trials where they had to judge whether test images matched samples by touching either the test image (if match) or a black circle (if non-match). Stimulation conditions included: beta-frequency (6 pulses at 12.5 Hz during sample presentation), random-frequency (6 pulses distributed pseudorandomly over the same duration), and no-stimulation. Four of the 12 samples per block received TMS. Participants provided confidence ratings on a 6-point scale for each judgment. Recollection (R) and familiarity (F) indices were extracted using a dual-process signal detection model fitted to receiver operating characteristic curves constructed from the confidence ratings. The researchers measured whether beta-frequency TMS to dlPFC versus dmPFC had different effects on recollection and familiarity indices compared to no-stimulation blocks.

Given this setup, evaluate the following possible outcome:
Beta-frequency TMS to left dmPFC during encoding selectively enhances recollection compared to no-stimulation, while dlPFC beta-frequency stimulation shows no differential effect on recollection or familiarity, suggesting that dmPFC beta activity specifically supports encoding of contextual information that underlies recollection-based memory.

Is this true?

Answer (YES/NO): NO